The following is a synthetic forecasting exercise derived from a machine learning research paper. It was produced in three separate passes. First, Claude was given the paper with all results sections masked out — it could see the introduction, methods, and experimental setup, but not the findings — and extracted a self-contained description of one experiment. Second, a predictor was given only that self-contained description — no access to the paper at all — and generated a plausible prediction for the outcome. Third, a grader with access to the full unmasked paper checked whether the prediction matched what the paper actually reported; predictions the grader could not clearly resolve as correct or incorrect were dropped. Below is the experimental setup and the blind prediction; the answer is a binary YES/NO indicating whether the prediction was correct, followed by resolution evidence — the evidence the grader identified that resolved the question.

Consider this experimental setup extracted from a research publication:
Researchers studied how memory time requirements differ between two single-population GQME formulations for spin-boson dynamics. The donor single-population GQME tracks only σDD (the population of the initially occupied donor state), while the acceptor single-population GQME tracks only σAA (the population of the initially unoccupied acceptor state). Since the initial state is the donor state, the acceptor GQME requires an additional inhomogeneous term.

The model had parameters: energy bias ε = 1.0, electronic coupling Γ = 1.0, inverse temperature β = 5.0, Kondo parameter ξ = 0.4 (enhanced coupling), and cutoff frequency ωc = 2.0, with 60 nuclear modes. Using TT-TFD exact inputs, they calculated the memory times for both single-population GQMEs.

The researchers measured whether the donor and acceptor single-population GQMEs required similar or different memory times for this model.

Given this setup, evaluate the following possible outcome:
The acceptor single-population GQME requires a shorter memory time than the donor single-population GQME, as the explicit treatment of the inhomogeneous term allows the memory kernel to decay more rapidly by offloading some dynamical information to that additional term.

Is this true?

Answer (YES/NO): YES